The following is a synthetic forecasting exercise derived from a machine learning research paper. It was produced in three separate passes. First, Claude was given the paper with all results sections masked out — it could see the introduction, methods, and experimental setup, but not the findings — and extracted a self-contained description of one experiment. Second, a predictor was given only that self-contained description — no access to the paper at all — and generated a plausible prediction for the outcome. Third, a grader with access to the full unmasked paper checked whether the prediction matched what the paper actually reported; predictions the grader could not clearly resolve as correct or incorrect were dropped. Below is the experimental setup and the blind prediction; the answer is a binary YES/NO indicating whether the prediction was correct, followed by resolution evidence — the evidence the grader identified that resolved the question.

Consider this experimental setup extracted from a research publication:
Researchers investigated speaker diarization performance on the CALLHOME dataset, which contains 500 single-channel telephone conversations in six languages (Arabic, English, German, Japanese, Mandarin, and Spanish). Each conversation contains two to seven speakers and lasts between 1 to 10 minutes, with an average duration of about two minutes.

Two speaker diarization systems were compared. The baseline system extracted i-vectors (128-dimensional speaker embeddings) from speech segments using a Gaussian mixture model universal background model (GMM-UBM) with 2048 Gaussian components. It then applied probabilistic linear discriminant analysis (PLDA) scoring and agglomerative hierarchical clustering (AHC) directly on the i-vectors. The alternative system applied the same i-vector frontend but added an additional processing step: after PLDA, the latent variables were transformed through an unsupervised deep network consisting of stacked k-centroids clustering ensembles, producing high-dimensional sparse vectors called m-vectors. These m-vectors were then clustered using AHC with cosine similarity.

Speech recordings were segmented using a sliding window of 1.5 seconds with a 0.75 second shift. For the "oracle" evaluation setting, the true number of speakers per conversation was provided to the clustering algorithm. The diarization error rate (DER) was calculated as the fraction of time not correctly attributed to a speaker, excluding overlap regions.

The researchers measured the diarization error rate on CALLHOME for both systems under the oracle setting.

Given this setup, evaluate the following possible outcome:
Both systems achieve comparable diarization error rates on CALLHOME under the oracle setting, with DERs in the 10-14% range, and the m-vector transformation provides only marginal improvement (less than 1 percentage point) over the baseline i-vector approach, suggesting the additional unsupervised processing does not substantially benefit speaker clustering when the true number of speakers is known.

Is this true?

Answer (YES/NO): NO